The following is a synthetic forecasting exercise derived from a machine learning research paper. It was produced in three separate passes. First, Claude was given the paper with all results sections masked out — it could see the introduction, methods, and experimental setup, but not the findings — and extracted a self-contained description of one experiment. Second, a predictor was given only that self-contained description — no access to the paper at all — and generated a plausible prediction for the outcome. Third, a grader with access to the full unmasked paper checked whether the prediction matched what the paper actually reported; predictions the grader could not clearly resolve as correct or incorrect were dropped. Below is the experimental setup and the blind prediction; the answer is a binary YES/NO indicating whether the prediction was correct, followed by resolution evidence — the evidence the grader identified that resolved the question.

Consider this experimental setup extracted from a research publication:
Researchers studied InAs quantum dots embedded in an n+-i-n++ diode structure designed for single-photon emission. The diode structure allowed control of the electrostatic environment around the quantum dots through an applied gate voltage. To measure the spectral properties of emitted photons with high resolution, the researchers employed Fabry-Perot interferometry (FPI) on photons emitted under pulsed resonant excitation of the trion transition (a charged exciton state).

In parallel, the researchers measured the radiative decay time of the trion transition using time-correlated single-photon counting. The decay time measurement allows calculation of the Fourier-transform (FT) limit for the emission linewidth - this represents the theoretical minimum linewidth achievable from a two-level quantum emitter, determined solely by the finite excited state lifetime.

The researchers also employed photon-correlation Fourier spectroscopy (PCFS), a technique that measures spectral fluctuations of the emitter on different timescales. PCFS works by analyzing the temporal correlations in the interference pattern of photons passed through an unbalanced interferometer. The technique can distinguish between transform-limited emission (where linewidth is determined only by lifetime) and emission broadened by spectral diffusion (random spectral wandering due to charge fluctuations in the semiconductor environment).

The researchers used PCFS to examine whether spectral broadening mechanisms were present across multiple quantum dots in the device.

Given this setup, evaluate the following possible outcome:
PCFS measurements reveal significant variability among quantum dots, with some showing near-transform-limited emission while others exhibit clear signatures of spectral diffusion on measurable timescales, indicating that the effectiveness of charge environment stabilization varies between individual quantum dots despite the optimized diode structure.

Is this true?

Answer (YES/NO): NO